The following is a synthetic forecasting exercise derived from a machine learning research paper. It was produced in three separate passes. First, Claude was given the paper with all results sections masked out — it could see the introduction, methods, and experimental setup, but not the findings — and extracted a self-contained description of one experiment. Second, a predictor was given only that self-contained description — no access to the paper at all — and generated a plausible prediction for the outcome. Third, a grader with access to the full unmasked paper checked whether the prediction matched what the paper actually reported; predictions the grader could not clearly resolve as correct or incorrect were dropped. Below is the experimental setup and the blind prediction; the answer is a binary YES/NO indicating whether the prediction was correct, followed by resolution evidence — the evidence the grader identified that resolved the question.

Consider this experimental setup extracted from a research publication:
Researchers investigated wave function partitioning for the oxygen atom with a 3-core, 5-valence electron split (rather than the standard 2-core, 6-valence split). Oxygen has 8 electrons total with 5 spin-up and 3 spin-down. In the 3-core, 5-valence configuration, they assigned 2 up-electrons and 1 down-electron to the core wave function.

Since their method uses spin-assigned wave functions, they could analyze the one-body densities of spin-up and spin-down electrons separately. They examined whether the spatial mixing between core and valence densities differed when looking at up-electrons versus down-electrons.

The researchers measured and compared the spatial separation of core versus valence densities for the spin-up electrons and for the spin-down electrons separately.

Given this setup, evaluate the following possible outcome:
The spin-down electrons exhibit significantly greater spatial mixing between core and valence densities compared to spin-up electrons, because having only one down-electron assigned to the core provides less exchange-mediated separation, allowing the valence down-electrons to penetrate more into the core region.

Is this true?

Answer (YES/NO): NO